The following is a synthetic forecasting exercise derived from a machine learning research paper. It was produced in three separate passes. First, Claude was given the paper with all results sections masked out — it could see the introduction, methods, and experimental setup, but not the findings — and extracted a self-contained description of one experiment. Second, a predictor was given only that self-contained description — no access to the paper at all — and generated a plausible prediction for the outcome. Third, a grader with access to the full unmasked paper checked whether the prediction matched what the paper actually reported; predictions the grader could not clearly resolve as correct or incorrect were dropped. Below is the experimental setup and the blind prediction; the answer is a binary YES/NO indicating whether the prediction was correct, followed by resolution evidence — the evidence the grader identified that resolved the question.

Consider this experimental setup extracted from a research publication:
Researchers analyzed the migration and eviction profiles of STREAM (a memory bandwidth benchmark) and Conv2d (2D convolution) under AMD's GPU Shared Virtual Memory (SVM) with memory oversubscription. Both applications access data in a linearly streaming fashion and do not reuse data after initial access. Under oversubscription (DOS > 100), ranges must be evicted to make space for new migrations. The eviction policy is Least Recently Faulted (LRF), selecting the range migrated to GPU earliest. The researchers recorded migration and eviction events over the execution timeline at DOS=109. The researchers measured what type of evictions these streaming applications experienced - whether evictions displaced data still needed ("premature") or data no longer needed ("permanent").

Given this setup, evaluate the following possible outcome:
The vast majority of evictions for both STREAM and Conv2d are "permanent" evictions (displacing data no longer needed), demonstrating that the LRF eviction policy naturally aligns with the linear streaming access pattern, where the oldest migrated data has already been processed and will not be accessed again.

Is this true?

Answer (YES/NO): YES